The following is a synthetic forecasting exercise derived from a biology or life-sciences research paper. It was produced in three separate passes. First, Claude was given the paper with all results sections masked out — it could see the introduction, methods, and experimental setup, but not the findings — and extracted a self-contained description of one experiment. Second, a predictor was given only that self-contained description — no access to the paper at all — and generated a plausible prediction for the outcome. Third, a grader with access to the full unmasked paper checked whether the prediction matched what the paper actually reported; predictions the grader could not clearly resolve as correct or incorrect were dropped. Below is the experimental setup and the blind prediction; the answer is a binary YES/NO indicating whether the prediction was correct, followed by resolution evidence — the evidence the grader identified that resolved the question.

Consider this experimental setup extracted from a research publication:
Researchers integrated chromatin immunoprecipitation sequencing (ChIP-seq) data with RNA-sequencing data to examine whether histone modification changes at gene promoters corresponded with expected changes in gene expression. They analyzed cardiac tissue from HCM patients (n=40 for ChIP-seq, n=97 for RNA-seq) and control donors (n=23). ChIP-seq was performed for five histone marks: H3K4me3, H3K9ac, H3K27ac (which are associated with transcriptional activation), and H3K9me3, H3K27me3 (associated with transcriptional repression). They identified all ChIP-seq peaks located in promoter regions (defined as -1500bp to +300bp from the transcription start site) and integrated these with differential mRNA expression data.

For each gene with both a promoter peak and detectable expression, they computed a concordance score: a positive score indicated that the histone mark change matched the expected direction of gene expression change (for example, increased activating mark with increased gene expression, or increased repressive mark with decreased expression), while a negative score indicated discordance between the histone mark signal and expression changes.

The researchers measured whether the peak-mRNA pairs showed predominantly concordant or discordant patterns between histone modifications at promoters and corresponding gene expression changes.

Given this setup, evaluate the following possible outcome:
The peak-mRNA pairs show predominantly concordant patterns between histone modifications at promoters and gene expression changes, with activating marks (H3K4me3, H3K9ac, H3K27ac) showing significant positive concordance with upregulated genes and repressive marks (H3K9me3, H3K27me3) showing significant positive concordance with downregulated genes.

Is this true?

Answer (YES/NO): NO